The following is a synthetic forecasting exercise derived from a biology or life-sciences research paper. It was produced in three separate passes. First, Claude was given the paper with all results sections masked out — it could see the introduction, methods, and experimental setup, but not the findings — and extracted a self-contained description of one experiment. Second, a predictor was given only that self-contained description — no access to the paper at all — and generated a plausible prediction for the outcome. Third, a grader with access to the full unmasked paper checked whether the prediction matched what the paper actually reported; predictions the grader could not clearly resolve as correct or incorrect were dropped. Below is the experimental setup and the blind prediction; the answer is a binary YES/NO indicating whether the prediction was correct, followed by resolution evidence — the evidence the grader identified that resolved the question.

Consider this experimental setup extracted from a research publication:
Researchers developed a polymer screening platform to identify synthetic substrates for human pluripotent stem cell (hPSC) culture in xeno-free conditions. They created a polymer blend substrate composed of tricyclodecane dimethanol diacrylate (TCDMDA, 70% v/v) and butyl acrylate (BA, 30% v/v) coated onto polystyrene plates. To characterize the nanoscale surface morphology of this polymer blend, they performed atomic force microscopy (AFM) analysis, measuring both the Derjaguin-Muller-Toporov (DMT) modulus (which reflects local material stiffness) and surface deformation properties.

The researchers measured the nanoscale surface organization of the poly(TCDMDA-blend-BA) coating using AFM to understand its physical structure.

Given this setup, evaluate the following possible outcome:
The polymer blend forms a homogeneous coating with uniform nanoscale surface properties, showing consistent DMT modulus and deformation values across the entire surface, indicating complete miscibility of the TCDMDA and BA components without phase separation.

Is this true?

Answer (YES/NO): NO